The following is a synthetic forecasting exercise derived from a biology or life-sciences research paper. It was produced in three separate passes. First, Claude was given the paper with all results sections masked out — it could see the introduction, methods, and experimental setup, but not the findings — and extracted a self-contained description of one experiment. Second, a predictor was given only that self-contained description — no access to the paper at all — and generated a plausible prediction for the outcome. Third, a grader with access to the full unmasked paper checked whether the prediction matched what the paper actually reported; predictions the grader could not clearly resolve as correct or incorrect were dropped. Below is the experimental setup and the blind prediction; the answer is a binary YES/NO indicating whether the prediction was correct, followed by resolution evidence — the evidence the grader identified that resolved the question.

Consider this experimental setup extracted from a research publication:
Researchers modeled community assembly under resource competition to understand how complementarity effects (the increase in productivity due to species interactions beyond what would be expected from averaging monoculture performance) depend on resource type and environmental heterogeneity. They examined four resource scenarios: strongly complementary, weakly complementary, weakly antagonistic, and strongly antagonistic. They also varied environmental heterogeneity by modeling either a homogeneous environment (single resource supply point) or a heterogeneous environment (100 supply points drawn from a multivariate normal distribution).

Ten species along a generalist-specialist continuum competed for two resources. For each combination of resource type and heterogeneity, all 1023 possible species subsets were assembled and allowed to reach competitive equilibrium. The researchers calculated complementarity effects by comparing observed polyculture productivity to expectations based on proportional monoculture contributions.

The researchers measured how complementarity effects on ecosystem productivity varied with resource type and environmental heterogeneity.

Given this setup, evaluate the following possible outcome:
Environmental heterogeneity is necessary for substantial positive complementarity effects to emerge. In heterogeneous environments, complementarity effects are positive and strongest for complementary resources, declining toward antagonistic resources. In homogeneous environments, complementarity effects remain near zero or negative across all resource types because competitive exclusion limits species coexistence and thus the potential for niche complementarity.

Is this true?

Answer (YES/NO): NO